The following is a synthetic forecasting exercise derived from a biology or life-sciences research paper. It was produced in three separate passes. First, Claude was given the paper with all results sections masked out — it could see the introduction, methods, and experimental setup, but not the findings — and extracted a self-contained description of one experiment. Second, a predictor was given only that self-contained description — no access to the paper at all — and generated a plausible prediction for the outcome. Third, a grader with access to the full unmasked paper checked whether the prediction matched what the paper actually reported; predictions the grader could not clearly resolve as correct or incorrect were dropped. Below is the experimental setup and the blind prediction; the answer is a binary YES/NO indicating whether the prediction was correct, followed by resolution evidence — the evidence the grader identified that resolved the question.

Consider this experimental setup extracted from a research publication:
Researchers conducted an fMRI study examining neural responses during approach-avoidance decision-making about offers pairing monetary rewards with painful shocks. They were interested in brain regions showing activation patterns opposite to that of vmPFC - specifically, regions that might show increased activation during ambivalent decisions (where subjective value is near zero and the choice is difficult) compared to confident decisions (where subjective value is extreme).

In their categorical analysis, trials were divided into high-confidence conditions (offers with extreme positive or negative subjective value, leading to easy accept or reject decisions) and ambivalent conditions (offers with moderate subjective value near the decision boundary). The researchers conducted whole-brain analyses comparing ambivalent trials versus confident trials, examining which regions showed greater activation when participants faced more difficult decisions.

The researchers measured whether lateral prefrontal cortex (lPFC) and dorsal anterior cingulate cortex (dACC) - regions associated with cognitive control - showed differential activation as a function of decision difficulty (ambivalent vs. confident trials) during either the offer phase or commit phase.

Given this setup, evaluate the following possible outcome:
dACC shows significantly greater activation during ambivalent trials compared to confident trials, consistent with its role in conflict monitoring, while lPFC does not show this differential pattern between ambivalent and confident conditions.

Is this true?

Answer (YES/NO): NO